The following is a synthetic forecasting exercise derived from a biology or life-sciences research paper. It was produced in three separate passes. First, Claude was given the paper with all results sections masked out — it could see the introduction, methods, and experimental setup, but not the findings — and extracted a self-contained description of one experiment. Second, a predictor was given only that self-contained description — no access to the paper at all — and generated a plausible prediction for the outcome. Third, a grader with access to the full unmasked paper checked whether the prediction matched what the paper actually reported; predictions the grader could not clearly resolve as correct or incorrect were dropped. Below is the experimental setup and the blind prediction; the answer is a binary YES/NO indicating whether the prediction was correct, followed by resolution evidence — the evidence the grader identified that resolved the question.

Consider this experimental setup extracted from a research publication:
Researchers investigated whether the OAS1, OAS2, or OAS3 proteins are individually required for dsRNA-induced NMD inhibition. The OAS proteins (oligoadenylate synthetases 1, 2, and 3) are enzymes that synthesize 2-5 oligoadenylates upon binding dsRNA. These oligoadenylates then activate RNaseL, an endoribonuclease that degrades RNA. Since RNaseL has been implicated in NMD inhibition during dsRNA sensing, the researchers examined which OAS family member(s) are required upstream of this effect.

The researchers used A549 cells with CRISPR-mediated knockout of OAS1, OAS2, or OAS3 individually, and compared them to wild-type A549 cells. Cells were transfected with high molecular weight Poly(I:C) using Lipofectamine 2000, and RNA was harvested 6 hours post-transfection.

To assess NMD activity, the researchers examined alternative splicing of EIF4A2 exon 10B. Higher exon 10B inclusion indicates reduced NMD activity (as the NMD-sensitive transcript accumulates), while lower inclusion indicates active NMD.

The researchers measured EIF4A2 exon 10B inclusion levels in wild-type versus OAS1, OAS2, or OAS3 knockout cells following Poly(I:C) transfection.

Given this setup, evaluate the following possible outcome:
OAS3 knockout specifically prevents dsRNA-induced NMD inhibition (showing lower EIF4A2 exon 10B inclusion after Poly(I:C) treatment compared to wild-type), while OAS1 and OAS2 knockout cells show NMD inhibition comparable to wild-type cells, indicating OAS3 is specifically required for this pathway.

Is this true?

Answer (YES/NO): NO